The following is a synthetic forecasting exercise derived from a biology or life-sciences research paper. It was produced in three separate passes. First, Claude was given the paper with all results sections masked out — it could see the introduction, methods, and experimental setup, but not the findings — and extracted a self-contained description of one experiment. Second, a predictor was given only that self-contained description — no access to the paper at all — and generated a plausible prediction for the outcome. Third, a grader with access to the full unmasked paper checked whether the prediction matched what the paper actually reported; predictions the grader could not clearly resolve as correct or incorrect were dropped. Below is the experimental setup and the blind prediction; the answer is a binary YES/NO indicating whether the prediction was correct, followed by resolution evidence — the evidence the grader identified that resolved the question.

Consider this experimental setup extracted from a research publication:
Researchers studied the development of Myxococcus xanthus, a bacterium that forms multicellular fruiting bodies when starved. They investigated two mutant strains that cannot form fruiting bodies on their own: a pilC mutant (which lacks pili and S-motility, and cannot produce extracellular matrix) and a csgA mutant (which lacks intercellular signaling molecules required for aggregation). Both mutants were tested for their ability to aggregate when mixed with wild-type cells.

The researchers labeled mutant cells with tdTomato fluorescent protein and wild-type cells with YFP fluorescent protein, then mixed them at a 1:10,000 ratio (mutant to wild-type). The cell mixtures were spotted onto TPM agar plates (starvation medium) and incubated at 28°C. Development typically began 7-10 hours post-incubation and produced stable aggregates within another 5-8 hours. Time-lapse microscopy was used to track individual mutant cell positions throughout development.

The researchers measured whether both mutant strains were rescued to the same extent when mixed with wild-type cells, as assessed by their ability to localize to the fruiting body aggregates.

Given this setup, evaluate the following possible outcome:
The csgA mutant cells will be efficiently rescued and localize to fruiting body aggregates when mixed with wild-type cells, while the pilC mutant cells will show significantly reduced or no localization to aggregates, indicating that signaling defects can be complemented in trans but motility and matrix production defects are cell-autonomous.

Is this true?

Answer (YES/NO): YES